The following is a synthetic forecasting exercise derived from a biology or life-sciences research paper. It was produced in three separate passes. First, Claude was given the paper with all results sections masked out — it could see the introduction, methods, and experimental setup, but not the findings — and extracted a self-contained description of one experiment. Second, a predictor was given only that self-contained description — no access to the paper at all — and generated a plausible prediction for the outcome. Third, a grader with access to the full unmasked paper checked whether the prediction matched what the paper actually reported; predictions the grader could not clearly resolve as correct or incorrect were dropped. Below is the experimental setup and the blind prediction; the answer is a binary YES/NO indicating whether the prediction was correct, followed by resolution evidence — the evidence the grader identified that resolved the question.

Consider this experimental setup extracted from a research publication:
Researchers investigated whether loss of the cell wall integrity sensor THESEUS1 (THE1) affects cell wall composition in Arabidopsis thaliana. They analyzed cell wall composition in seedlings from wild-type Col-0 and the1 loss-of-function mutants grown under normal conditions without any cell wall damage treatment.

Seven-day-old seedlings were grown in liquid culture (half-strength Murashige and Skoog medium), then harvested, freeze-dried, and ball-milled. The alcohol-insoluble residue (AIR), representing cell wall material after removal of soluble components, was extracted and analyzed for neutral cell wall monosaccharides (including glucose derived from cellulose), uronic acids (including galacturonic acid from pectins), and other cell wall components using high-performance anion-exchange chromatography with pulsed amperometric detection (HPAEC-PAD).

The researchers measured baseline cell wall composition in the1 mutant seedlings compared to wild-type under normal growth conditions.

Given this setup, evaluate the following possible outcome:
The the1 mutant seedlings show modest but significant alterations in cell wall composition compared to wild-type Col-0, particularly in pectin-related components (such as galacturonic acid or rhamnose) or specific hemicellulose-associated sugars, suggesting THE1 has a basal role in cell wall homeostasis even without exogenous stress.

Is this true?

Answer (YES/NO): NO